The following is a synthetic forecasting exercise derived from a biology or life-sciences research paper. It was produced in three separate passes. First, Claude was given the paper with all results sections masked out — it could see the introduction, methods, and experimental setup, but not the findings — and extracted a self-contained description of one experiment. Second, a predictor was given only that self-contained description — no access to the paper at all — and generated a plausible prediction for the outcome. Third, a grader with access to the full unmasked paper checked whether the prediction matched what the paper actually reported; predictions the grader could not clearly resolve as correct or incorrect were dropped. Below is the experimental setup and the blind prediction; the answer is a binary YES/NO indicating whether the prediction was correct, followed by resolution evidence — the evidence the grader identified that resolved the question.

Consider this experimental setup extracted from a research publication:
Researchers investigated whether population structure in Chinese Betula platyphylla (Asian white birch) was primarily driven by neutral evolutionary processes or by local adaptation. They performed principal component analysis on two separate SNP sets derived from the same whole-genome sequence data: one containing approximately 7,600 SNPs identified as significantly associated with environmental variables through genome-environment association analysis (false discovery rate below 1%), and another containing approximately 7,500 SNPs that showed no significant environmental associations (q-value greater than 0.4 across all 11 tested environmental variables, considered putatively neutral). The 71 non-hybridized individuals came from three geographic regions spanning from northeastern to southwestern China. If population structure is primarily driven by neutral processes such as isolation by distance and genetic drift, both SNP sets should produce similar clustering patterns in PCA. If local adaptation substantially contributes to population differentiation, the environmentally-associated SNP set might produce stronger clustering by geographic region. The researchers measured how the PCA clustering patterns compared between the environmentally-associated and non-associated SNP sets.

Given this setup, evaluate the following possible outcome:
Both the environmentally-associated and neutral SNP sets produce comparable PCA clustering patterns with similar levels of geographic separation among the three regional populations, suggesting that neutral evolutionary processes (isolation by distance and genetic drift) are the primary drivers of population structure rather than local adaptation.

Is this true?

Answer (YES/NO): NO